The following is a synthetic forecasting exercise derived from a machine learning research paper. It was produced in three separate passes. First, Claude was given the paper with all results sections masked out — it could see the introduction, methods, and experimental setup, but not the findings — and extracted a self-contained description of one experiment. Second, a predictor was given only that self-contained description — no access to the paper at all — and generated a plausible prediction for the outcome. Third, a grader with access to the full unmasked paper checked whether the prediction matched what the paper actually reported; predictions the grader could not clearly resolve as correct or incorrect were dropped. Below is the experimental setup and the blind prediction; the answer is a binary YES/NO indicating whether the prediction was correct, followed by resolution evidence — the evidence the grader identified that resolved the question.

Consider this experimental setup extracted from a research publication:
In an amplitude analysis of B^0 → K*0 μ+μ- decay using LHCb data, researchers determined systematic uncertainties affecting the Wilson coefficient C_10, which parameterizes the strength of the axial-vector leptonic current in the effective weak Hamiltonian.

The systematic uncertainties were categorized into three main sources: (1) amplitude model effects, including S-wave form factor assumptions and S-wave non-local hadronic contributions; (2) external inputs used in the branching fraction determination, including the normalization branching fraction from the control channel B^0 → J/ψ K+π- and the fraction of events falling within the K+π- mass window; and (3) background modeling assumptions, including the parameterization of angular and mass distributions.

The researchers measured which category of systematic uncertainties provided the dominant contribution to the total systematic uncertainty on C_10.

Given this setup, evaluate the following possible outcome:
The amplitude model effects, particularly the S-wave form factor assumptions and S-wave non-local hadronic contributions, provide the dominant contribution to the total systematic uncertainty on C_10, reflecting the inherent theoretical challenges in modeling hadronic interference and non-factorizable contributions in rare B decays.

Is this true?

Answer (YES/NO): NO